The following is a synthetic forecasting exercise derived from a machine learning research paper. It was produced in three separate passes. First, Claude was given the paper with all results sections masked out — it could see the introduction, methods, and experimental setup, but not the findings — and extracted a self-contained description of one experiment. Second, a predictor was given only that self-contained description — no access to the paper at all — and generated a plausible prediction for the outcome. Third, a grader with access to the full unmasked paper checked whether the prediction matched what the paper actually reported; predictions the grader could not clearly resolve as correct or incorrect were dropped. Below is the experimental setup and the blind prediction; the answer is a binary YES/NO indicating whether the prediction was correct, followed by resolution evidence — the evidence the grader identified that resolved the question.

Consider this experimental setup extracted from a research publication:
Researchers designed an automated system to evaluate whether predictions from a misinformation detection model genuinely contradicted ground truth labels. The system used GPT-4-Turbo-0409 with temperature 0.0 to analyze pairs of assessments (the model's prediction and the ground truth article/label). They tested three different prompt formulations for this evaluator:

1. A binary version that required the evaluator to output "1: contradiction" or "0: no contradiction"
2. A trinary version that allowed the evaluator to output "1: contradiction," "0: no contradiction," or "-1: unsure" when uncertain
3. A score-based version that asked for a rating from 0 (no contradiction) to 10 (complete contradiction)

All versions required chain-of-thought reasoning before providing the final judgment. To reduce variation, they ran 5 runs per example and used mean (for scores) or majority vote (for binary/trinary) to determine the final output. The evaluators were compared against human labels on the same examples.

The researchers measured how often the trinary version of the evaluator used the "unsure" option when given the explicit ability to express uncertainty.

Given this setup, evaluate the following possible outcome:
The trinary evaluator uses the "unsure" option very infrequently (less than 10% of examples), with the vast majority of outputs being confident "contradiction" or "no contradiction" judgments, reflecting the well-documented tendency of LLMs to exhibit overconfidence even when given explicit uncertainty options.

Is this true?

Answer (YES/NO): NO